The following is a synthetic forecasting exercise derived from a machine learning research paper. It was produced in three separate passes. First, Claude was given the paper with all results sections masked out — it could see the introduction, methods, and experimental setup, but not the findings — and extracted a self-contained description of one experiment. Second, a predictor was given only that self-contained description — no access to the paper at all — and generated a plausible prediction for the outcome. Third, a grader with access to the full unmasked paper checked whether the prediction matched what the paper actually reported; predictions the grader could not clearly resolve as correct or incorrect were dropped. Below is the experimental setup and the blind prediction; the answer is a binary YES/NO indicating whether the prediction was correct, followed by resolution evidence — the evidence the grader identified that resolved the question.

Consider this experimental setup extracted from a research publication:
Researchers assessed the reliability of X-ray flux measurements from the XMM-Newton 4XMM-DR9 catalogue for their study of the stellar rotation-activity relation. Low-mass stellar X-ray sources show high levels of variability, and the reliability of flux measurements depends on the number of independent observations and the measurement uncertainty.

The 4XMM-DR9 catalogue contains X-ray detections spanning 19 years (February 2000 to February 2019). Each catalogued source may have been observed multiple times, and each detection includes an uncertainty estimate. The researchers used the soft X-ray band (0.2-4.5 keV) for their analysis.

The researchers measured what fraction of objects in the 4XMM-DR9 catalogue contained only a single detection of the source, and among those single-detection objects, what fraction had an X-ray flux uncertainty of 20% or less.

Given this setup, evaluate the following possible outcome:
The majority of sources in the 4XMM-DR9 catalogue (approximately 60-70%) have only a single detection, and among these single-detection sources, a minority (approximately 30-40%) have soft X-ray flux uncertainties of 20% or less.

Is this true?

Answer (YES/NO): NO